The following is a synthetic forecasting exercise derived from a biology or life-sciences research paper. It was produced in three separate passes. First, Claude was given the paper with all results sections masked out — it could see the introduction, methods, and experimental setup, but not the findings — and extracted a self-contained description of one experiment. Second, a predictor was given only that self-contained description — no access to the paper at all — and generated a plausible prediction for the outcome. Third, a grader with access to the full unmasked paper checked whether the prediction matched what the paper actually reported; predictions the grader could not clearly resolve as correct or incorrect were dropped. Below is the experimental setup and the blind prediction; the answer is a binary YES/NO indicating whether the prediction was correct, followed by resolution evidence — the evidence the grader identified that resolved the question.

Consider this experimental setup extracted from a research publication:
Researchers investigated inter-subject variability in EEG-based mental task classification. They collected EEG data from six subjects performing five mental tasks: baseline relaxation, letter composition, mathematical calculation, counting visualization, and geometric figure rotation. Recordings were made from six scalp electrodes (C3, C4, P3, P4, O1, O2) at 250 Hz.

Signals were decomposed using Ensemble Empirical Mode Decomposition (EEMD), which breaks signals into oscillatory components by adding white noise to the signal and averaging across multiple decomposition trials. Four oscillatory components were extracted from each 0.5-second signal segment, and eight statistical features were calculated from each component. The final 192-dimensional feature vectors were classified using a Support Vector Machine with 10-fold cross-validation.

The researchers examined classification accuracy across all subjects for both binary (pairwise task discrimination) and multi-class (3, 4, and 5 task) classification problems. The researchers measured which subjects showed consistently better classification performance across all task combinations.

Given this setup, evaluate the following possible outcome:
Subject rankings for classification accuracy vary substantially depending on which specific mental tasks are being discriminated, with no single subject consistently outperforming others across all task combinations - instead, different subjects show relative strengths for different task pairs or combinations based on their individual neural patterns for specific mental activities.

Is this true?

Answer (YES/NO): NO